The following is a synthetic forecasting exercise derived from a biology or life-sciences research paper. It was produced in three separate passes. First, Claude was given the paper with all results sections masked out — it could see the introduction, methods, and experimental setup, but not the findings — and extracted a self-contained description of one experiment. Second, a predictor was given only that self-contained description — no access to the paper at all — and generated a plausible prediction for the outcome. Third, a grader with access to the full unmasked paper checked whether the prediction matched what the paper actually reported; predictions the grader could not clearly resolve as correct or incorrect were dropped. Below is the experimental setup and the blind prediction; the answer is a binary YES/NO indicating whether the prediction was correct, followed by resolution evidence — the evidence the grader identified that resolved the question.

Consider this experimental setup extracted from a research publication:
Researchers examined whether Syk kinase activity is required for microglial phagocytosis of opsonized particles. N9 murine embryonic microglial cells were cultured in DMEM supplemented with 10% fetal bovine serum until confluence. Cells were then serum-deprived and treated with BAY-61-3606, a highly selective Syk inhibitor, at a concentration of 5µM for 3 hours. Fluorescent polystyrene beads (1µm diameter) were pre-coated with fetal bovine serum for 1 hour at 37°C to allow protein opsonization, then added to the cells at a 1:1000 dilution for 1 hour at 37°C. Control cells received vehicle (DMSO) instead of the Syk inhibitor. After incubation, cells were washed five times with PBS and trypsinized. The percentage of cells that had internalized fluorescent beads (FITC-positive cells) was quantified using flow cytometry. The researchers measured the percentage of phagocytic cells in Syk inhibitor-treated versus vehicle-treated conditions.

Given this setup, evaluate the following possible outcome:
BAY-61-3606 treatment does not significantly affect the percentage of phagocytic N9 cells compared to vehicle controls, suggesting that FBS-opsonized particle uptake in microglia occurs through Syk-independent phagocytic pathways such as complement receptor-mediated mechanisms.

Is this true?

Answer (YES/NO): NO